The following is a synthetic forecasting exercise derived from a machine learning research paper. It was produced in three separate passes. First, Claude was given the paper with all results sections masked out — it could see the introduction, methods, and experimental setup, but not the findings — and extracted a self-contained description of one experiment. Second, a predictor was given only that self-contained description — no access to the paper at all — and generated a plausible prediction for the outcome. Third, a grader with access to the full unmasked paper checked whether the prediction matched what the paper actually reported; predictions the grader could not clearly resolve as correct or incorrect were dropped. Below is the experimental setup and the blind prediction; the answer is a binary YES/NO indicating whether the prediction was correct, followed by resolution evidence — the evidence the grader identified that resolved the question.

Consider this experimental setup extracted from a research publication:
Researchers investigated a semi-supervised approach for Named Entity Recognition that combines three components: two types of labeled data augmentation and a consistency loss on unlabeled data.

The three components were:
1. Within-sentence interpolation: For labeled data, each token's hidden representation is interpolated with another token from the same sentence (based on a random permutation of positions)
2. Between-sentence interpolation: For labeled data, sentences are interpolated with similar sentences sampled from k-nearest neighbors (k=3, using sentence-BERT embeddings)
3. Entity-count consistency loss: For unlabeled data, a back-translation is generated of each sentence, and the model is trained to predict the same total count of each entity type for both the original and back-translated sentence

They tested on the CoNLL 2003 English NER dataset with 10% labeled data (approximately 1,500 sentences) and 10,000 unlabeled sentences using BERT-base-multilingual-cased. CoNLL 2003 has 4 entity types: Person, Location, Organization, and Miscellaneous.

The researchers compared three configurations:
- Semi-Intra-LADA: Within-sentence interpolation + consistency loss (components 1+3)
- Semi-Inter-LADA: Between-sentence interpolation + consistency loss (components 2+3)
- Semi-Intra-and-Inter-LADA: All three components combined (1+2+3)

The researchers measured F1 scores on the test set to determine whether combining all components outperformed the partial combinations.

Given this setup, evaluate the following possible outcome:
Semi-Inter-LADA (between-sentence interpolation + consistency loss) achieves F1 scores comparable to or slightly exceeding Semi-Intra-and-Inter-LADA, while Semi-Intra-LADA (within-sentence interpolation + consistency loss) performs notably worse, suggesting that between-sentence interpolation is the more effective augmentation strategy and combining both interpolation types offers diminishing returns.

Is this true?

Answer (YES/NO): NO